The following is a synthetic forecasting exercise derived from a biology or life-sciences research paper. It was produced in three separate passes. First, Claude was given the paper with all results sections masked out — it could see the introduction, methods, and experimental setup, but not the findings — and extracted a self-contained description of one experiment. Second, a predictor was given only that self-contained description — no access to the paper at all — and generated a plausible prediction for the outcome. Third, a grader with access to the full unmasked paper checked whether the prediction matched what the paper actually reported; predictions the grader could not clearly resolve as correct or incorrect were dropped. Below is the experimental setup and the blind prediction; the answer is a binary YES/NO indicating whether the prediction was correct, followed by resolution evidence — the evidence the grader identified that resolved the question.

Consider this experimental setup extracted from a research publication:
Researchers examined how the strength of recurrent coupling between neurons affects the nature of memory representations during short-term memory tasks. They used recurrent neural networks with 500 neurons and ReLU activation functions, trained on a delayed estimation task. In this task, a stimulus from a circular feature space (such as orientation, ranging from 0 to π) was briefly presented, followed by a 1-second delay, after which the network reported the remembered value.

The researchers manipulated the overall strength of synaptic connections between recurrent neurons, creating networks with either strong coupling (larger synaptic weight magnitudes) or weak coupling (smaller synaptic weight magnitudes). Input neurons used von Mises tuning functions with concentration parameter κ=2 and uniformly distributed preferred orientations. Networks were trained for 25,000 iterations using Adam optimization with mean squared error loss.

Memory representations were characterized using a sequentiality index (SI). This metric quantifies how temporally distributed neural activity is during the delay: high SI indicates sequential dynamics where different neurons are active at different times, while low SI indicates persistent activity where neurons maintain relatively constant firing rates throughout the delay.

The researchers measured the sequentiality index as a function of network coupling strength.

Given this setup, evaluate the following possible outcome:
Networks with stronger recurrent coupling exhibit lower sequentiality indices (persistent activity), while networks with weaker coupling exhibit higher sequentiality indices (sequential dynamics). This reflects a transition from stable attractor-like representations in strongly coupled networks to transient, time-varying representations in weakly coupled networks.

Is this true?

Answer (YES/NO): NO